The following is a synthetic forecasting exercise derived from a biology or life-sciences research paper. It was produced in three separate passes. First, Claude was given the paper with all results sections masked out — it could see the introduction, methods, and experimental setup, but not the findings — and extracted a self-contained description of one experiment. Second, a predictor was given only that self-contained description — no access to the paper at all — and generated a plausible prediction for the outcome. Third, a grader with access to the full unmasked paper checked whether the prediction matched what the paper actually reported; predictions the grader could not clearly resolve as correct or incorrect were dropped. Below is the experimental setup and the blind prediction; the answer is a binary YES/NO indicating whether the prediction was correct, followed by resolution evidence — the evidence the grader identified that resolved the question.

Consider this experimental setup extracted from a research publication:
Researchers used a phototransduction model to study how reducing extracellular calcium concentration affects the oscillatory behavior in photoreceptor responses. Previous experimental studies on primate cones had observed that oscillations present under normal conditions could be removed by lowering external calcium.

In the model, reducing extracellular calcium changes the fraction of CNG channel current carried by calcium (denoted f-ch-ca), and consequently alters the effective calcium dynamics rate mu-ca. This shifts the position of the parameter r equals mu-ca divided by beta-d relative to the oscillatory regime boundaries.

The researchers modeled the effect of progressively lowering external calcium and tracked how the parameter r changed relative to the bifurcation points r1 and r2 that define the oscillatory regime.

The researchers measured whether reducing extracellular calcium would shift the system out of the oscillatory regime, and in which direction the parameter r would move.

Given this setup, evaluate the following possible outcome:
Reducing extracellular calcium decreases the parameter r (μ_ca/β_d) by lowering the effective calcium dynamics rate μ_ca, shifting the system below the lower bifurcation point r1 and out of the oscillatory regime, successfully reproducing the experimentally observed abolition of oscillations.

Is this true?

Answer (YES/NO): NO